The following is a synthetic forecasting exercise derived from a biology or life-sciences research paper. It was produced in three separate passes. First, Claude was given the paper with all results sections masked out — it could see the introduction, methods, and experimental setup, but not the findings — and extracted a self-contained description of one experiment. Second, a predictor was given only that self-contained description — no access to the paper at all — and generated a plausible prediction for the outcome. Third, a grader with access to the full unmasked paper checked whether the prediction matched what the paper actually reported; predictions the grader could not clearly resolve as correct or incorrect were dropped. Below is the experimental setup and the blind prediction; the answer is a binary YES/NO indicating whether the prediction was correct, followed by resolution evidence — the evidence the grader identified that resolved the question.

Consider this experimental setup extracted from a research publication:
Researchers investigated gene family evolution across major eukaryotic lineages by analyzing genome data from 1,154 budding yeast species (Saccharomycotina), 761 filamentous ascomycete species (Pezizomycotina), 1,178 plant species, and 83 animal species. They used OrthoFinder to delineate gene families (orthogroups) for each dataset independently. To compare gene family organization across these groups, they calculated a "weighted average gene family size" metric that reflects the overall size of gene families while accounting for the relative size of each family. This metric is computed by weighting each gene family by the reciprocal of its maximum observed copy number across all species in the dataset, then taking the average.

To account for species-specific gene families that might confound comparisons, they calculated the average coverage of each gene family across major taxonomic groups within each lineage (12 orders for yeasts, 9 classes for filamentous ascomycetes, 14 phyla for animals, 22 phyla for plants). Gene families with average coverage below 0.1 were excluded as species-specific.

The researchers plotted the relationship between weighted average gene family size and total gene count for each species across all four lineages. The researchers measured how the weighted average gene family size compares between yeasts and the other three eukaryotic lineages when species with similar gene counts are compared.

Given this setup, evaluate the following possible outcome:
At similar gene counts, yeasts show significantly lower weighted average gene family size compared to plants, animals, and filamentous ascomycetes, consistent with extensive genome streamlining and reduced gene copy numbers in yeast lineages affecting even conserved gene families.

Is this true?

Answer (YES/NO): NO